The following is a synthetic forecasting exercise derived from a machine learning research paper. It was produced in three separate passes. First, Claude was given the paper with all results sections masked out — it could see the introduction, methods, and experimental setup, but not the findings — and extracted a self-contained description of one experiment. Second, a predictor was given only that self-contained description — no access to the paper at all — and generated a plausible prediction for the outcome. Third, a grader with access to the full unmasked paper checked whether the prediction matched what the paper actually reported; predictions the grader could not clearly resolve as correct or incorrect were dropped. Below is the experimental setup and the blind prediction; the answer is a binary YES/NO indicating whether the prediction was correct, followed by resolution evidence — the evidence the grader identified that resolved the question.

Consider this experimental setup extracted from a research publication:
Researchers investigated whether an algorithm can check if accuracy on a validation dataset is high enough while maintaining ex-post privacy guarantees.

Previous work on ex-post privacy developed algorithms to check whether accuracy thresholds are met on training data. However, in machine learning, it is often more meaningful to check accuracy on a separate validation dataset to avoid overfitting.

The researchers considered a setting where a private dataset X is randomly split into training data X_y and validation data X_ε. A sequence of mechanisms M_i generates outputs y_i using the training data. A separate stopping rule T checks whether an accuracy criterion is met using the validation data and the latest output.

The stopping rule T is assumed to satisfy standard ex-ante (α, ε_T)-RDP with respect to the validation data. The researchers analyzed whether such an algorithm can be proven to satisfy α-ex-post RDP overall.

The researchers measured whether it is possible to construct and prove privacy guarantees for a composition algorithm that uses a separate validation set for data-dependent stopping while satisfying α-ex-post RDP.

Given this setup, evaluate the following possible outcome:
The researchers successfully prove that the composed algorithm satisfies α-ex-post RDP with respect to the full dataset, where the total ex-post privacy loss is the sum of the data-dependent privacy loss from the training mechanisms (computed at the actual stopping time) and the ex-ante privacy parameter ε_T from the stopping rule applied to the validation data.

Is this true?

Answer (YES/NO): NO